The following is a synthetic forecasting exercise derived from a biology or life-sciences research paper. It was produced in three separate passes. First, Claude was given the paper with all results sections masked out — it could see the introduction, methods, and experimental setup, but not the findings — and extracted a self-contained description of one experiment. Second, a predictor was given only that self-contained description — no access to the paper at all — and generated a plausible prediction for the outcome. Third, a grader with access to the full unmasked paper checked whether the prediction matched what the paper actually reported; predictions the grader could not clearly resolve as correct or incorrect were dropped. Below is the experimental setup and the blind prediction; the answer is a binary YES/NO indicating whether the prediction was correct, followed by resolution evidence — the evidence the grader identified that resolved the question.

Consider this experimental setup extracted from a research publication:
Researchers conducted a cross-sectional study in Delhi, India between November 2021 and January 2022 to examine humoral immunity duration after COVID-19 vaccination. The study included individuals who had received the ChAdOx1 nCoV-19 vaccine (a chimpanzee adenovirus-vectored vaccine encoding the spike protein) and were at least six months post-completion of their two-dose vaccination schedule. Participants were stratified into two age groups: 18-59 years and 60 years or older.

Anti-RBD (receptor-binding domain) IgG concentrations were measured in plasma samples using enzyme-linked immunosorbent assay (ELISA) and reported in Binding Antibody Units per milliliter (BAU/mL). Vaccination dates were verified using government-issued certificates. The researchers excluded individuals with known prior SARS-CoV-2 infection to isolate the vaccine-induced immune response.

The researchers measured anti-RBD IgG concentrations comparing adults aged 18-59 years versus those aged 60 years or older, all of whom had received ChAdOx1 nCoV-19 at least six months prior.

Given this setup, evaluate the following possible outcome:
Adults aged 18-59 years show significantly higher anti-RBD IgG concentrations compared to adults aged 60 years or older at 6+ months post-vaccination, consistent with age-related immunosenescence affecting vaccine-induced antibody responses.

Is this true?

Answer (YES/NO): NO